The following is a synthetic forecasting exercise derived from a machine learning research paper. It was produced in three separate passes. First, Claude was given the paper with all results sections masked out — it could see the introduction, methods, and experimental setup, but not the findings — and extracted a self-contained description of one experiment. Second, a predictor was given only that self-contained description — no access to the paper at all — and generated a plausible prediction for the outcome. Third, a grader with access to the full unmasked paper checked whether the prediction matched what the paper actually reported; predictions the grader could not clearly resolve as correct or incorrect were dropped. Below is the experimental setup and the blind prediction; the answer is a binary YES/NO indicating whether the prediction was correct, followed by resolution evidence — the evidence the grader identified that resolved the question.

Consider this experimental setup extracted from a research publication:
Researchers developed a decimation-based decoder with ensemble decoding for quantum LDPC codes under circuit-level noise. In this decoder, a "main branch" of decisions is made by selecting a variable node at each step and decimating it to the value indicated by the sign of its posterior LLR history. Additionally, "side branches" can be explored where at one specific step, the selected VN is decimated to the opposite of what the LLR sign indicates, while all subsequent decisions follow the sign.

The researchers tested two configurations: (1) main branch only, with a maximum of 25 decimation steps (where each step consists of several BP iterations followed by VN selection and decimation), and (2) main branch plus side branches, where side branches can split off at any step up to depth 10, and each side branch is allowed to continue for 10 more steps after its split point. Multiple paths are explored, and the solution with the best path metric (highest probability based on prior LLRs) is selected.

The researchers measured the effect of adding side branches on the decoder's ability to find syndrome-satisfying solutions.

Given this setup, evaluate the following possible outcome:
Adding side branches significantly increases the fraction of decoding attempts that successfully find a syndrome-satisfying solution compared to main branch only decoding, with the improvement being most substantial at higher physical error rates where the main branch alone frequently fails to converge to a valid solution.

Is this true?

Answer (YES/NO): NO